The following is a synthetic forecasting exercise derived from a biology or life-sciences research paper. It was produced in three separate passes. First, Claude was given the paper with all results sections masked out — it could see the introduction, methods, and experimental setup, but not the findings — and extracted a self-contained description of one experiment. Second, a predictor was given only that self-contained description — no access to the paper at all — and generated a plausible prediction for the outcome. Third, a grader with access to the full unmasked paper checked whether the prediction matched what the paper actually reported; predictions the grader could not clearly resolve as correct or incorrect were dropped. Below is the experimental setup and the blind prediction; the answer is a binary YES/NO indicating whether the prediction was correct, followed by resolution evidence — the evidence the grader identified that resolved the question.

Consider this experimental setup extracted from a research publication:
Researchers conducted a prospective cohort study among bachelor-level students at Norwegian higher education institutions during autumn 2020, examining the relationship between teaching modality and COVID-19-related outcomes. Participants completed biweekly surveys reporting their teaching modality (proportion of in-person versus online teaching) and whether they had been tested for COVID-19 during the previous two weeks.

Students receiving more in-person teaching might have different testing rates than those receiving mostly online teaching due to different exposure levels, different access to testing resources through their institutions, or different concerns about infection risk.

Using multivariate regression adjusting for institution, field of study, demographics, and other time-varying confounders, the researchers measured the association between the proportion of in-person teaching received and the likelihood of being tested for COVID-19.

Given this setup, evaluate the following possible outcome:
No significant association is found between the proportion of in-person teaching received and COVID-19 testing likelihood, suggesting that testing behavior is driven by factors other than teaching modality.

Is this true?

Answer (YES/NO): YES